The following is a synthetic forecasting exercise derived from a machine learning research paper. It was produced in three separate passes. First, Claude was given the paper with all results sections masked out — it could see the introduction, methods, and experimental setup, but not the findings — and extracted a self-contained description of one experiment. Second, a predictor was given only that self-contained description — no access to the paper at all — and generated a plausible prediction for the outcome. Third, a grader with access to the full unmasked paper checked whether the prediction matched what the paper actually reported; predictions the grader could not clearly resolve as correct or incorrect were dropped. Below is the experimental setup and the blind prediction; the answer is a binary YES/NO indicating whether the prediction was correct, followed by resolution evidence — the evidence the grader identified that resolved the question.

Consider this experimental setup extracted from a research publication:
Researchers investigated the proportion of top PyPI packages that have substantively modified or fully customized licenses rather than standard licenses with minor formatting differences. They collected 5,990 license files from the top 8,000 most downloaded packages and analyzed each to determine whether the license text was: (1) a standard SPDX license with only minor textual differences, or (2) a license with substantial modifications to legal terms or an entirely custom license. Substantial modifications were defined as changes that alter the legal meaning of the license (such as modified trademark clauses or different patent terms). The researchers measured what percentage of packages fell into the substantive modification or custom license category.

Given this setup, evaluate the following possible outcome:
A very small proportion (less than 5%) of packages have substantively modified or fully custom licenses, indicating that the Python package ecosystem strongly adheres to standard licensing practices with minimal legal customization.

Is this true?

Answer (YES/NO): YES